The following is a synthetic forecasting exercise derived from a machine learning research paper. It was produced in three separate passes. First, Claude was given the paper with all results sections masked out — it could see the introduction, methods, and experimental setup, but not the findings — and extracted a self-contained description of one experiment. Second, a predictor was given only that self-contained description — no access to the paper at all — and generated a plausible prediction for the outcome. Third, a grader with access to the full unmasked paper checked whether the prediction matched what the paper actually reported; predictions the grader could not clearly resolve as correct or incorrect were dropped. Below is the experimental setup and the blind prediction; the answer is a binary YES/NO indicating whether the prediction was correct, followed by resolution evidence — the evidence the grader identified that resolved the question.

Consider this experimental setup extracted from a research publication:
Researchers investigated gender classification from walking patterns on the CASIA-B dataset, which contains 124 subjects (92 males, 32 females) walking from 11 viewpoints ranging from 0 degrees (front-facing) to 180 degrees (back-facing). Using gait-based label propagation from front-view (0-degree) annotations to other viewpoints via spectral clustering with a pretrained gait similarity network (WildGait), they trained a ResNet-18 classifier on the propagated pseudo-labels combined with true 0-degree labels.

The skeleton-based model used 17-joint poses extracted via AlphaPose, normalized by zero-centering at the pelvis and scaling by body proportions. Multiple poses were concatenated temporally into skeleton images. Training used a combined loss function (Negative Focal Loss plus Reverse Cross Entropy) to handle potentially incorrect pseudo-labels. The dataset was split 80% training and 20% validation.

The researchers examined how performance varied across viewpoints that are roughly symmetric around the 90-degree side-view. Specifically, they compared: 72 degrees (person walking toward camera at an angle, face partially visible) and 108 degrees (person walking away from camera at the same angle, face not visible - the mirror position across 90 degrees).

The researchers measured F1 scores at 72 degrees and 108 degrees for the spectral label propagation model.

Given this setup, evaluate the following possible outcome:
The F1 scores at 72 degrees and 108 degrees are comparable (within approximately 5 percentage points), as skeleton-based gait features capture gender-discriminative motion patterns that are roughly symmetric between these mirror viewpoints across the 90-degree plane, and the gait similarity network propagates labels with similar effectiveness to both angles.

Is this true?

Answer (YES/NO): YES